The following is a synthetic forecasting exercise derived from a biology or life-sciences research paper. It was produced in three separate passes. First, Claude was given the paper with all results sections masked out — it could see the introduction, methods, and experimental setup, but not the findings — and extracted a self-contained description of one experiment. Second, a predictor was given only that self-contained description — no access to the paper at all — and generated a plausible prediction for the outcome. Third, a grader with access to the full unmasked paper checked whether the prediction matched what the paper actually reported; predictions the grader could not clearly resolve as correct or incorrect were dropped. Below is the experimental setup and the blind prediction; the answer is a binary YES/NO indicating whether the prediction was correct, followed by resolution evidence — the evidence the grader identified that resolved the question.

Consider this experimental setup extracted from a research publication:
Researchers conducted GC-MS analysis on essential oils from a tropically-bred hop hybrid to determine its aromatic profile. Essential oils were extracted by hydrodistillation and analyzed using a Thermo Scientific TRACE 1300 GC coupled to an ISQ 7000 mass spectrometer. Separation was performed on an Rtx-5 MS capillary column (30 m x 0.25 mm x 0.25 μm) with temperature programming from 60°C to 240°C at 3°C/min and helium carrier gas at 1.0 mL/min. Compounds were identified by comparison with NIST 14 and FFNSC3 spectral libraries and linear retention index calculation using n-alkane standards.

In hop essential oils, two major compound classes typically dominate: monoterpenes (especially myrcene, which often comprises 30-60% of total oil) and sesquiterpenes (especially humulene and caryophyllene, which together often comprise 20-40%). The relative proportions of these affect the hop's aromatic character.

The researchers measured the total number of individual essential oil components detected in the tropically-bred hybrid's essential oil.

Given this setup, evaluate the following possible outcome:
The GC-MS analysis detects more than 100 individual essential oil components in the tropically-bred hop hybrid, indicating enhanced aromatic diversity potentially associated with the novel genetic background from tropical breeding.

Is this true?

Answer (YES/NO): NO